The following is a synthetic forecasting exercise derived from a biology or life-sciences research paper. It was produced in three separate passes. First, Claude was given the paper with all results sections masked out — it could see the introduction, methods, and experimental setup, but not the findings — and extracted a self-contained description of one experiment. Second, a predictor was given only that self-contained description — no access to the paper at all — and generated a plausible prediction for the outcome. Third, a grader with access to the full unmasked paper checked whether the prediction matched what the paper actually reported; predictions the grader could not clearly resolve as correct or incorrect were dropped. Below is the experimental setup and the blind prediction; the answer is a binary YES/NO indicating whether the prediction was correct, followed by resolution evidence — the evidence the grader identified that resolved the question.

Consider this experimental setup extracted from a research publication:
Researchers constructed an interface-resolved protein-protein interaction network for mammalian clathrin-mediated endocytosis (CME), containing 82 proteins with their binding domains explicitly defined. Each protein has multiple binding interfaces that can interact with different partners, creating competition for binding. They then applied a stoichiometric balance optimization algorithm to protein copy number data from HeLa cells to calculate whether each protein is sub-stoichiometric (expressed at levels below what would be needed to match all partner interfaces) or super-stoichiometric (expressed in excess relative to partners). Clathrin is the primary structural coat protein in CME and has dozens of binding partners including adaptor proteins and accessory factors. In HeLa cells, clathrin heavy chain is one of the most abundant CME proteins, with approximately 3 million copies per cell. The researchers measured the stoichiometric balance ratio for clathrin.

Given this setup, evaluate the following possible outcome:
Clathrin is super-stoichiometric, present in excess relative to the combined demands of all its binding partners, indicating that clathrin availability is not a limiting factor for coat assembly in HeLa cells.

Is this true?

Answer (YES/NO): YES